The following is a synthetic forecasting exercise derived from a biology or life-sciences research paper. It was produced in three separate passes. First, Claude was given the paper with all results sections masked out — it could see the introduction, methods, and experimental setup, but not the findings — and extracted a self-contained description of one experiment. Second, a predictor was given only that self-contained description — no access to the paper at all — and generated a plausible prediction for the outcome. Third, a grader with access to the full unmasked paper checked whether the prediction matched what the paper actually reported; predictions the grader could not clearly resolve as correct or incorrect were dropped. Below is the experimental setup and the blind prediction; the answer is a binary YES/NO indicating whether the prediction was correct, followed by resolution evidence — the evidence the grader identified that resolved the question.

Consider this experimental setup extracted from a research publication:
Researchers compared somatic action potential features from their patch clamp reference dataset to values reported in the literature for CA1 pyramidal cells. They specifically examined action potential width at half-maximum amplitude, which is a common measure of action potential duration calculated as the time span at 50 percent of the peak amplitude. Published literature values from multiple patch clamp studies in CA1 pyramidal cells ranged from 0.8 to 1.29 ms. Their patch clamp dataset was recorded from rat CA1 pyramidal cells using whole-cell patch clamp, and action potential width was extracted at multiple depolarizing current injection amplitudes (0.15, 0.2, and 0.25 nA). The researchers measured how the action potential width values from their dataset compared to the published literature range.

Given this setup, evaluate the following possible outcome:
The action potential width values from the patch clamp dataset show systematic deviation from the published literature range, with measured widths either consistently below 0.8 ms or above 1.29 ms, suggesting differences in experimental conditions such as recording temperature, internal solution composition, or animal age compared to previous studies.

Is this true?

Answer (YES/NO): NO